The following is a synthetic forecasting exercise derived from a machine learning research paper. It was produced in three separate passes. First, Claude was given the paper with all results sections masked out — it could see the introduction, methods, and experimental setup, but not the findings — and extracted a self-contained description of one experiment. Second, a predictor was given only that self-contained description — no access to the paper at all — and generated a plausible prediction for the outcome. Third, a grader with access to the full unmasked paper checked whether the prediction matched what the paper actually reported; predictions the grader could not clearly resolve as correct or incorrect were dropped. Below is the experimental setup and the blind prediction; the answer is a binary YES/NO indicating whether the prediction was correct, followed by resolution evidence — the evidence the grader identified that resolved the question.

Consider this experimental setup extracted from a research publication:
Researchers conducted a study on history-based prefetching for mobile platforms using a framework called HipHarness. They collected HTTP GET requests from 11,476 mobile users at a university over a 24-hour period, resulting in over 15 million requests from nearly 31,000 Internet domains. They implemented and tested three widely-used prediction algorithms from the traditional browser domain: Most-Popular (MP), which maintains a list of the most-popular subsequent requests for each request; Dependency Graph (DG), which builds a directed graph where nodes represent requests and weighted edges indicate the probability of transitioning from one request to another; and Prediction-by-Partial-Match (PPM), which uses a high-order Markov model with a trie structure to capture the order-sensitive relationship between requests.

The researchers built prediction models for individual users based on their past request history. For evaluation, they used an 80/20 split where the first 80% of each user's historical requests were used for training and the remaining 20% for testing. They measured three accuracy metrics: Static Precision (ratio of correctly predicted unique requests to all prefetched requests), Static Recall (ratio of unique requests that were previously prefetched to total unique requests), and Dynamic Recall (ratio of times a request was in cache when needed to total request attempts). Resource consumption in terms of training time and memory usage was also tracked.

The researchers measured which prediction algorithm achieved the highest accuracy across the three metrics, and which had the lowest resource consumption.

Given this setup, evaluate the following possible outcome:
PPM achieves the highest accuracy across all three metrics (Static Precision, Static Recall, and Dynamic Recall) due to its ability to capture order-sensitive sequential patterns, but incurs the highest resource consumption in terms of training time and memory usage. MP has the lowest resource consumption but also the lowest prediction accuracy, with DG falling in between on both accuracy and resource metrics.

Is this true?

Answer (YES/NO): NO